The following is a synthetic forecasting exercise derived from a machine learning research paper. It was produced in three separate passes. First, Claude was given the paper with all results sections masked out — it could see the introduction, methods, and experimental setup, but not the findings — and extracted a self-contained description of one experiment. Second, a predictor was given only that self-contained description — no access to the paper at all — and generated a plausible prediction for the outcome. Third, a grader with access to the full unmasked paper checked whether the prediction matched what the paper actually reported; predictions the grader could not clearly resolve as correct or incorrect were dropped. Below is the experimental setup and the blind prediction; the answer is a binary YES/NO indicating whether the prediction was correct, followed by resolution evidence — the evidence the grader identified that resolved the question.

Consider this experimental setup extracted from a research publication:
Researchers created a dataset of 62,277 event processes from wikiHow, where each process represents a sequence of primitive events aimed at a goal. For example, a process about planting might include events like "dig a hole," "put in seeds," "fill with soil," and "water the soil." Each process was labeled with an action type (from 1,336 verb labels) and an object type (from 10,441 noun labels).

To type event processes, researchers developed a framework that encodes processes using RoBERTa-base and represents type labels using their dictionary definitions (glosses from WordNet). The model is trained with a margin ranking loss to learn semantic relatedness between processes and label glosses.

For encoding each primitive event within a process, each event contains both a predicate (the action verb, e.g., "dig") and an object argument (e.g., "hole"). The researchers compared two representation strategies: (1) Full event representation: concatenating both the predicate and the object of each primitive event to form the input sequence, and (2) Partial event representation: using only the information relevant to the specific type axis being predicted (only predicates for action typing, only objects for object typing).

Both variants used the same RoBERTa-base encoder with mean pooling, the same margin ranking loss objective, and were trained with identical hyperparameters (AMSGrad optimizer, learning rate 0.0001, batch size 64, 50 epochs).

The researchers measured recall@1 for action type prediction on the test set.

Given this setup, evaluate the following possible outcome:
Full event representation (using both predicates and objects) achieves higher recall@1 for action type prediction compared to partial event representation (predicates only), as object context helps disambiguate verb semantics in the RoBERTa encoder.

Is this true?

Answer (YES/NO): YES